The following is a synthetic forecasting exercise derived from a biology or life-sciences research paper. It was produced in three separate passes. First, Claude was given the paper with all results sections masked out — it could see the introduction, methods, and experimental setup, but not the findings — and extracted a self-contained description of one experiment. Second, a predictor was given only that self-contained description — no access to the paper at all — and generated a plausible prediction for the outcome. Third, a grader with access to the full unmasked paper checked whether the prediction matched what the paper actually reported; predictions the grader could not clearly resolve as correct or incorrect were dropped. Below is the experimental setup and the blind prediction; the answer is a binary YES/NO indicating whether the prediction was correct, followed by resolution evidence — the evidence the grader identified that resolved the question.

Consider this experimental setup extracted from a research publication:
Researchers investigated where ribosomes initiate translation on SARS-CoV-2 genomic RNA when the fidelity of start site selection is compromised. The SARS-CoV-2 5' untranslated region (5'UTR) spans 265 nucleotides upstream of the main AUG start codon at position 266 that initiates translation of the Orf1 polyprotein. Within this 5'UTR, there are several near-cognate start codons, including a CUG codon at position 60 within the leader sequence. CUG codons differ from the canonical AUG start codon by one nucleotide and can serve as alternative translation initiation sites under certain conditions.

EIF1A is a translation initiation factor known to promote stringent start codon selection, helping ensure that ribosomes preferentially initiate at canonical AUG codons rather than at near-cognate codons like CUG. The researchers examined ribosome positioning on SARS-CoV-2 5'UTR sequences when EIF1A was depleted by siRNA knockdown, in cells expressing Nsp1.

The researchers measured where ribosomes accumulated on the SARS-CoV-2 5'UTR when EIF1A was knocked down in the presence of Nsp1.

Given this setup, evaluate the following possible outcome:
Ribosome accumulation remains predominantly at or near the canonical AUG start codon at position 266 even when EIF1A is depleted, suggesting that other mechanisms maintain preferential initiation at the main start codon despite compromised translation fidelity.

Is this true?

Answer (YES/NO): NO